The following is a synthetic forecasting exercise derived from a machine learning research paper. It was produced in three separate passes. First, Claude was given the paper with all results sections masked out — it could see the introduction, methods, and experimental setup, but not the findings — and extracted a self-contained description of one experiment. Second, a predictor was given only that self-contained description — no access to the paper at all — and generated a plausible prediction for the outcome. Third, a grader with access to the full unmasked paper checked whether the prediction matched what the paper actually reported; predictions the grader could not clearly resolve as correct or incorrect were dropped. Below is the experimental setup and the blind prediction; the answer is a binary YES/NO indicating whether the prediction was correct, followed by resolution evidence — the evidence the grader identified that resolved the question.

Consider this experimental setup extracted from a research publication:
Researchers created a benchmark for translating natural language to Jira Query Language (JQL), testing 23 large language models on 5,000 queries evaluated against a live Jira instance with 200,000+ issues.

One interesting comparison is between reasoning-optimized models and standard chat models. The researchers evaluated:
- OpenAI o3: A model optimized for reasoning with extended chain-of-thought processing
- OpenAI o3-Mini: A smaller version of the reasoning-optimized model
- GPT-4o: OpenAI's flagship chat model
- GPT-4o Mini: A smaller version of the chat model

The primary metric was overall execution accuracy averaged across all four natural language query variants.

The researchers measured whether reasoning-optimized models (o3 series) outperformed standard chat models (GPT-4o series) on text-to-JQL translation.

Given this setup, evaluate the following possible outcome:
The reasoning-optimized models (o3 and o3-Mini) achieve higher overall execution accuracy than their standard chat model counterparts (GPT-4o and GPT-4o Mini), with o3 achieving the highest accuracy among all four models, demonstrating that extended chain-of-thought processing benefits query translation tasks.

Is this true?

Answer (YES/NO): NO